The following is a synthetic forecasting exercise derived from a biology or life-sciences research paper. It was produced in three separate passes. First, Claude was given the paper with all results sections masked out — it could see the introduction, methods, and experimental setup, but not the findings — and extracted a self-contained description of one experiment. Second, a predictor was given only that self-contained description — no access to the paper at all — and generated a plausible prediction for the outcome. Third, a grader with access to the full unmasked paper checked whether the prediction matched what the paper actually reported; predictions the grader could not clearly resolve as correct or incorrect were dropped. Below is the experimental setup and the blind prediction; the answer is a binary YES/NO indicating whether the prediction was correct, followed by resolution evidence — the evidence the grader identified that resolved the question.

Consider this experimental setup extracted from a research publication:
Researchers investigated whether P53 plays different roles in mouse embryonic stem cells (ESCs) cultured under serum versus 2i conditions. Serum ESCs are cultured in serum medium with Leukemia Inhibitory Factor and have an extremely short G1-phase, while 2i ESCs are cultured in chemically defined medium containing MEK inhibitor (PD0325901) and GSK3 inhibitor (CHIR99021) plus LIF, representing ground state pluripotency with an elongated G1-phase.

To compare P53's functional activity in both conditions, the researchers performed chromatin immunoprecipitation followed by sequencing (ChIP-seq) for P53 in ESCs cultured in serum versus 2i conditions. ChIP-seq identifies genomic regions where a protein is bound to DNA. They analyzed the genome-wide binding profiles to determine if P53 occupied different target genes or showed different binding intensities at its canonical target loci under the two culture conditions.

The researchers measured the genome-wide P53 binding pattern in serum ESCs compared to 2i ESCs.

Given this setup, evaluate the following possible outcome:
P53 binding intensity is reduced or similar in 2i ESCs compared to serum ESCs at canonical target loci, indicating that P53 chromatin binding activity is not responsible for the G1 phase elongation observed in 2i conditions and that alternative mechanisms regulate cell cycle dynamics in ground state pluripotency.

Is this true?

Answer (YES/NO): NO